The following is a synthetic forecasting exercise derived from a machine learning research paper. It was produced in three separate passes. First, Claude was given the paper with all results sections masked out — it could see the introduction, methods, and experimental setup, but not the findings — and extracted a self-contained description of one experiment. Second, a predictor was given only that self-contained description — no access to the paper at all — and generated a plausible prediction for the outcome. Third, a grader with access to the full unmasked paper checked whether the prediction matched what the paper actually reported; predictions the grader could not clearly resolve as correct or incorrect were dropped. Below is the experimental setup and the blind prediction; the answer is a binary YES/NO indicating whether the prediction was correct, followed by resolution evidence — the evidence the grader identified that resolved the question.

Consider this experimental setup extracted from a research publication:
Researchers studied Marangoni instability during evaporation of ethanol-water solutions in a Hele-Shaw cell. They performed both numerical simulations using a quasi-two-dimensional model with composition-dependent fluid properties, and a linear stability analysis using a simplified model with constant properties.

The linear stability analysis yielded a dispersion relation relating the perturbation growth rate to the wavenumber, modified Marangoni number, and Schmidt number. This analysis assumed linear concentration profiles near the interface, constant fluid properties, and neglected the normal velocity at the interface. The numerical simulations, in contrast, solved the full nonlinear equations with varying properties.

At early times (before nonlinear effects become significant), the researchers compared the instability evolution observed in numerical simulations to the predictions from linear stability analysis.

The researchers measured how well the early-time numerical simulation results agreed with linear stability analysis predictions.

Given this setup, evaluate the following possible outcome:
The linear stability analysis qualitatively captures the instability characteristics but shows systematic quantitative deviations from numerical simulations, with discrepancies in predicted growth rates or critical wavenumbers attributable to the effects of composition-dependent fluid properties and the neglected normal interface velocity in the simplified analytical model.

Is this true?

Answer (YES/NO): YES